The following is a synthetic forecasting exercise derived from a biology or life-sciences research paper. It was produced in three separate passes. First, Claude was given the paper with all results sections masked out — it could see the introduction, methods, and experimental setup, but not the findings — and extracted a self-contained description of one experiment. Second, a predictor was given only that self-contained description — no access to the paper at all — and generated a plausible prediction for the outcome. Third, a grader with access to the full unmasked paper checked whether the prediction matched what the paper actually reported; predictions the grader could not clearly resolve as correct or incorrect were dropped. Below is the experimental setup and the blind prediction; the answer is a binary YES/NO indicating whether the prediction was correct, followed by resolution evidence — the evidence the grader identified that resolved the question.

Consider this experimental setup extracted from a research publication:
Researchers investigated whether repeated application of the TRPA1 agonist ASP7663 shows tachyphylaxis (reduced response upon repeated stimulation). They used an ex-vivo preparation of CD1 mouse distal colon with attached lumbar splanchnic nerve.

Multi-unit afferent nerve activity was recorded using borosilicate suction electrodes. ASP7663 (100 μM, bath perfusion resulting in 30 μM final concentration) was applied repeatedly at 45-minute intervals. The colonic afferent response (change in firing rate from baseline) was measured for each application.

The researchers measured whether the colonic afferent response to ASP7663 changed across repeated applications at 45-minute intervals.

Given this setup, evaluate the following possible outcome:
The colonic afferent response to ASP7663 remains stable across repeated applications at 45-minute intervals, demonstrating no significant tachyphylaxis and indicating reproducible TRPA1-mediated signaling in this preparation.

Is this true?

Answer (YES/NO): NO